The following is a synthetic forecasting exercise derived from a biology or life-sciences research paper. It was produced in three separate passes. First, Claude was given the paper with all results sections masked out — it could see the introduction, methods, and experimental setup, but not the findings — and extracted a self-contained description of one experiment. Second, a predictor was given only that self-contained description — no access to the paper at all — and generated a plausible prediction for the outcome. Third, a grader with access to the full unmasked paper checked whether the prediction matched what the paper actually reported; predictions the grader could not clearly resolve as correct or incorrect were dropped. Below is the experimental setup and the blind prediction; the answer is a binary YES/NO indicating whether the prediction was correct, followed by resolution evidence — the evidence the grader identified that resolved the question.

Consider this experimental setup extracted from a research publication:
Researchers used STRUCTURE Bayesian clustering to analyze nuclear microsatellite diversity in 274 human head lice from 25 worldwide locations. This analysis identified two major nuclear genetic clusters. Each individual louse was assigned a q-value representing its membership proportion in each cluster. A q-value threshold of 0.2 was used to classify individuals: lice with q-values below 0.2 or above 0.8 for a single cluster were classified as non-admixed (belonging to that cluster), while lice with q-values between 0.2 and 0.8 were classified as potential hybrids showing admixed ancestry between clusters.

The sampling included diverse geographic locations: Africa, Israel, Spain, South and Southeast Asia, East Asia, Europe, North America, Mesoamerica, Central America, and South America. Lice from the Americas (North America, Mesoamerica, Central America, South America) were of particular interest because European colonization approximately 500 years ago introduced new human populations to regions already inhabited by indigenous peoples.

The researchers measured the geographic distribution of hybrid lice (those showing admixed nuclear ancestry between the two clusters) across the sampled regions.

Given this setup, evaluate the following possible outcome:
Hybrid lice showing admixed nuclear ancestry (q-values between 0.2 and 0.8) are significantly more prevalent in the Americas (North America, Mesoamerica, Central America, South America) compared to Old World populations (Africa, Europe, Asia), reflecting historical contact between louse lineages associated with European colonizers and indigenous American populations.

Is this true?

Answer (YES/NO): YES